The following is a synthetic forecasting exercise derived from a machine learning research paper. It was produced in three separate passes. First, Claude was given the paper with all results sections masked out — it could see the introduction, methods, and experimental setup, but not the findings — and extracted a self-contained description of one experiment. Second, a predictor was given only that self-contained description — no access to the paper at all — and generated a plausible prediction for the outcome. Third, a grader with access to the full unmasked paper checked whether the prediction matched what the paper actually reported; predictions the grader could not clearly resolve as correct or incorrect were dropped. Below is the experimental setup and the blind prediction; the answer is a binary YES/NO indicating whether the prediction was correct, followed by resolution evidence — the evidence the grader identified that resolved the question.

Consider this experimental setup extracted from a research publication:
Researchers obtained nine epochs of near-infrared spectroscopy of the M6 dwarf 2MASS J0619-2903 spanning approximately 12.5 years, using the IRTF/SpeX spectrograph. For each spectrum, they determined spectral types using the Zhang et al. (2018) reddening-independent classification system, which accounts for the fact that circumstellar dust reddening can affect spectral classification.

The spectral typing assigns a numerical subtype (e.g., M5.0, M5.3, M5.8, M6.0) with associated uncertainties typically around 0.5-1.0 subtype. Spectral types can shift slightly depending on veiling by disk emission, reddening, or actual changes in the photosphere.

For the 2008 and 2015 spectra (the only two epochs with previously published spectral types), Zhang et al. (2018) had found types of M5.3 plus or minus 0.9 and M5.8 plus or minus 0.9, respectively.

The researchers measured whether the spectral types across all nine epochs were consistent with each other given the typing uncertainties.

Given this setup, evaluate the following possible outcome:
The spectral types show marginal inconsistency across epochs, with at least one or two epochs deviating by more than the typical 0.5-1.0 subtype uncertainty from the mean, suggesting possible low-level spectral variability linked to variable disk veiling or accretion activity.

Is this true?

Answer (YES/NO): NO